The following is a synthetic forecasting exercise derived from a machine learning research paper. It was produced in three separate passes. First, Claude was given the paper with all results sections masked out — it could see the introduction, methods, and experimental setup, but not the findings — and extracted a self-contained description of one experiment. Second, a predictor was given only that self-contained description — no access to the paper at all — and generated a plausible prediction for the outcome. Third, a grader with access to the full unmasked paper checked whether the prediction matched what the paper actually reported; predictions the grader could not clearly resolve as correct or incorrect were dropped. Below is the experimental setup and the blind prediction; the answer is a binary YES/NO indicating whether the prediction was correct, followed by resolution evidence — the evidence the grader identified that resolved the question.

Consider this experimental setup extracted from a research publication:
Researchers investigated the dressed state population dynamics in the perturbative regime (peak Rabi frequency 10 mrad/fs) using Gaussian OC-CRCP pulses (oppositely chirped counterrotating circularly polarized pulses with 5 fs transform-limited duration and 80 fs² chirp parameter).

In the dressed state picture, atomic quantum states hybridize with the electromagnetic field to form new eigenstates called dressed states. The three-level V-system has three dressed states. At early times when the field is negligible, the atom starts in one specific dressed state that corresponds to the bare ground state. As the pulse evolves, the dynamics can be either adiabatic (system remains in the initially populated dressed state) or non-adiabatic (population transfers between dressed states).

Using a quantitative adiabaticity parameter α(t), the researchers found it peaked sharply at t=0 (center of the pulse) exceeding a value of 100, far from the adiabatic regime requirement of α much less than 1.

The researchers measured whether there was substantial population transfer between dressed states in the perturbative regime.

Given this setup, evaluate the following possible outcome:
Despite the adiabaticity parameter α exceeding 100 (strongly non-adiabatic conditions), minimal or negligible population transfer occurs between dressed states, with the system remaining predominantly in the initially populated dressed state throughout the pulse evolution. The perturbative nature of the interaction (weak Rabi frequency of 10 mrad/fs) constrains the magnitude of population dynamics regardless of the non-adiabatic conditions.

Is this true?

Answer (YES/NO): NO